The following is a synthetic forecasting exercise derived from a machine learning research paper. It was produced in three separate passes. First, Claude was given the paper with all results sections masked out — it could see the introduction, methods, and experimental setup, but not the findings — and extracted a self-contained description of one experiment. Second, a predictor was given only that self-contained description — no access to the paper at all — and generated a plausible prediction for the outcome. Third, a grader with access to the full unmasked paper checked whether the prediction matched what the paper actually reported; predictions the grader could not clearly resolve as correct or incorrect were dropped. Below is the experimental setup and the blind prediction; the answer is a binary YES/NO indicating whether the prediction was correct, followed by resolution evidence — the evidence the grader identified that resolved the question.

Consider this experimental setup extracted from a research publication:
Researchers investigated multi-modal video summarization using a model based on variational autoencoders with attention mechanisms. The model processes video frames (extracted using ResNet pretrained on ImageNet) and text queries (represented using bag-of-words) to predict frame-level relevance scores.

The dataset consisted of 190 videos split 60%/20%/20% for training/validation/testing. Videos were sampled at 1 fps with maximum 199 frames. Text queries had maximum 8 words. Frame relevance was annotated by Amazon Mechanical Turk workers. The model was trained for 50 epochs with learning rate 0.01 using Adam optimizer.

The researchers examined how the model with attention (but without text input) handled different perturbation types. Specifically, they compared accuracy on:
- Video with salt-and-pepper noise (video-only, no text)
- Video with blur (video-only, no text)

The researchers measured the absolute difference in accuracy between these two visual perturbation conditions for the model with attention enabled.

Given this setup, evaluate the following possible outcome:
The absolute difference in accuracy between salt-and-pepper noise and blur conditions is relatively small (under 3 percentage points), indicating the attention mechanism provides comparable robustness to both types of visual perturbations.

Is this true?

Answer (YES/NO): NO